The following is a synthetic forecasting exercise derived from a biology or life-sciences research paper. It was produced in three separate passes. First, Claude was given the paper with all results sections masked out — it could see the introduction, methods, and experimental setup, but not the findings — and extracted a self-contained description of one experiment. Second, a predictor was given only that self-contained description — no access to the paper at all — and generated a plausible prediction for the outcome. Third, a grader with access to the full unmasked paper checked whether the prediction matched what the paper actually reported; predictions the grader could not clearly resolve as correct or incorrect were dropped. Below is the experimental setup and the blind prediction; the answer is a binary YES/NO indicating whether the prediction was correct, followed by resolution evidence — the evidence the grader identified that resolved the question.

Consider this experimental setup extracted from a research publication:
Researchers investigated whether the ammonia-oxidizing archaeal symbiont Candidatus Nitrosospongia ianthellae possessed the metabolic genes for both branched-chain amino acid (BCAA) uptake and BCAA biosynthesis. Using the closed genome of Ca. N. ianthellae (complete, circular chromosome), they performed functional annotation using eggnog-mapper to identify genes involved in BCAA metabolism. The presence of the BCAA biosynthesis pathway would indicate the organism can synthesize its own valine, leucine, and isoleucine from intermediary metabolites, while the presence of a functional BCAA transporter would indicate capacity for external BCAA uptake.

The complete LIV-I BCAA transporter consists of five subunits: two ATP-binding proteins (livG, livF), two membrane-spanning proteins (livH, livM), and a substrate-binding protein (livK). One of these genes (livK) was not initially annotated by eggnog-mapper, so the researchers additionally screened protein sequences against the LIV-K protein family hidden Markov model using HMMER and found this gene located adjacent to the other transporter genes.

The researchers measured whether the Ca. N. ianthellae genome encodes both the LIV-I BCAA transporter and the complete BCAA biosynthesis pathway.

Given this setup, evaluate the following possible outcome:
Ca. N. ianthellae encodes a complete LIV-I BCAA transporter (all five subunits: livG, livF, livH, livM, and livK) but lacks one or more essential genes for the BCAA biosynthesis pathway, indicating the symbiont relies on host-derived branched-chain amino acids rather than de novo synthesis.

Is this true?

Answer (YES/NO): NO